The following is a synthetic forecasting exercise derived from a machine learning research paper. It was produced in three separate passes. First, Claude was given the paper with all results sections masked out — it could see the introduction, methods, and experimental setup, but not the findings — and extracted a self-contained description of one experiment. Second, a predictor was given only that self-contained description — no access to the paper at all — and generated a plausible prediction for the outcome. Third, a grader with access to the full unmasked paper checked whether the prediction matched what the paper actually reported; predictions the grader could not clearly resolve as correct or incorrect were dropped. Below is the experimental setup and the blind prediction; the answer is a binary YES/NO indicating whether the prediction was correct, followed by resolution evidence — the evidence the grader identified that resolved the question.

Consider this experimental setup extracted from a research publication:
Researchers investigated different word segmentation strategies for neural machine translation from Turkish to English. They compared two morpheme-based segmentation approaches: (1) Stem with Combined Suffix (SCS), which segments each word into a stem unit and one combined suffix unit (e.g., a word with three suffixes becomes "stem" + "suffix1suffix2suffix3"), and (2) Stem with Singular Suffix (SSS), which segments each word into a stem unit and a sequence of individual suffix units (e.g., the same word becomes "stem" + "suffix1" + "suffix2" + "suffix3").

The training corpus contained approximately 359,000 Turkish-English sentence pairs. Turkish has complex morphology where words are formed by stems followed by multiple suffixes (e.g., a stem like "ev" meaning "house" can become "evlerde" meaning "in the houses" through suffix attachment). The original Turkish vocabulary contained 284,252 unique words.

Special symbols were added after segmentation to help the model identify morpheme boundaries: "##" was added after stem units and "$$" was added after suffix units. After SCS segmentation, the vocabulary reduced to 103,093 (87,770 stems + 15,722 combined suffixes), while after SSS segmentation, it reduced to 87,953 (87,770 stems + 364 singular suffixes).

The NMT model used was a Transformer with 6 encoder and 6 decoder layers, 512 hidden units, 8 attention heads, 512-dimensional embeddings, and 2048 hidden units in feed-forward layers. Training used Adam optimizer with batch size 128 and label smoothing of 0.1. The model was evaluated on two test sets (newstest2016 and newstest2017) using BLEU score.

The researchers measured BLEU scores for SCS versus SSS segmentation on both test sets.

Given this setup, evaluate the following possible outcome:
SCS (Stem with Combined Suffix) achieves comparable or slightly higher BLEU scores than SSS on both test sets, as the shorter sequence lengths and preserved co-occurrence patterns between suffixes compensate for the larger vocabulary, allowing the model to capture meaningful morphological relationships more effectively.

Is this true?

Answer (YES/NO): NO